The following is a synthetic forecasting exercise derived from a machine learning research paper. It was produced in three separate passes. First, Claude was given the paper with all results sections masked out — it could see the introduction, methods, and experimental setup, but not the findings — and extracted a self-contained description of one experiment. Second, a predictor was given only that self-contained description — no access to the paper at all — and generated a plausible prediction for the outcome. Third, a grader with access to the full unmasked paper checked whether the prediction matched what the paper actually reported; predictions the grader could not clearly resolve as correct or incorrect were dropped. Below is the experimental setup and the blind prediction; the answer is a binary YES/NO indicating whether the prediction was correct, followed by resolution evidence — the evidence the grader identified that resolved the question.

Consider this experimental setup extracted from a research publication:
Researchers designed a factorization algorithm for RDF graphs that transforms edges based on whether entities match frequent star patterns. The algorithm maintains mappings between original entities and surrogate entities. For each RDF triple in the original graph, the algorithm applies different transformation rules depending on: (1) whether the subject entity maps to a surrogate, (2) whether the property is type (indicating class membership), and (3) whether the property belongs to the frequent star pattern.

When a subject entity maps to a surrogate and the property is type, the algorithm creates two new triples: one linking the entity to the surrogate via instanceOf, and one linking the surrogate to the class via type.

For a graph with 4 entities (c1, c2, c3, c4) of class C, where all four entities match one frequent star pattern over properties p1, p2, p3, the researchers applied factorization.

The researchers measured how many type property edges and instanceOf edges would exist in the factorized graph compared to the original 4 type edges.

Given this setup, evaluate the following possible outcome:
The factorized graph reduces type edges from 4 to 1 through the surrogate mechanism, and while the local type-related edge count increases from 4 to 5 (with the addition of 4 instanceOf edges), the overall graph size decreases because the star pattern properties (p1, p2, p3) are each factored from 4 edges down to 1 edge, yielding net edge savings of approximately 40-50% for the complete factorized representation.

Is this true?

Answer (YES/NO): YES